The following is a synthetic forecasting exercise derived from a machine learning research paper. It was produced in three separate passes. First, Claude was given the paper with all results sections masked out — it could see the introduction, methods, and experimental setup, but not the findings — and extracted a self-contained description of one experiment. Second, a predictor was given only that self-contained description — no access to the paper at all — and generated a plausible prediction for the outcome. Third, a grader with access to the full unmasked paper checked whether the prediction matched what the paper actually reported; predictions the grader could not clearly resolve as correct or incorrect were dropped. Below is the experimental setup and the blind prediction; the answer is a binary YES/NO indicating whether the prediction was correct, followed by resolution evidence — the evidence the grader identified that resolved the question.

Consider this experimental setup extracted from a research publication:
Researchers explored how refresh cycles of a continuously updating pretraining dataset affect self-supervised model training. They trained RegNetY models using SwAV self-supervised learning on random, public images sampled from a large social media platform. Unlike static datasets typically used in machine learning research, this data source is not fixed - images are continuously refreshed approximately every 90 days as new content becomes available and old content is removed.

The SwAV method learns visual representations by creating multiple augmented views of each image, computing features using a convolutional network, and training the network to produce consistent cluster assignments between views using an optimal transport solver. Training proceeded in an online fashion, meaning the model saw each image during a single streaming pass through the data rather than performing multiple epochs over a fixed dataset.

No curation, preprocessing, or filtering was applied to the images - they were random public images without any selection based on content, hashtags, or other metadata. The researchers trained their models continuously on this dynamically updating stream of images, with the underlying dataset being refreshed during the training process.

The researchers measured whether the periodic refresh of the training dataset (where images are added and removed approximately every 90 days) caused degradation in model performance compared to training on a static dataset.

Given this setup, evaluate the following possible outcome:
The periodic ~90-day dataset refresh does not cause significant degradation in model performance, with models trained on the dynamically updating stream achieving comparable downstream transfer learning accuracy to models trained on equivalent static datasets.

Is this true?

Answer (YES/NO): NO